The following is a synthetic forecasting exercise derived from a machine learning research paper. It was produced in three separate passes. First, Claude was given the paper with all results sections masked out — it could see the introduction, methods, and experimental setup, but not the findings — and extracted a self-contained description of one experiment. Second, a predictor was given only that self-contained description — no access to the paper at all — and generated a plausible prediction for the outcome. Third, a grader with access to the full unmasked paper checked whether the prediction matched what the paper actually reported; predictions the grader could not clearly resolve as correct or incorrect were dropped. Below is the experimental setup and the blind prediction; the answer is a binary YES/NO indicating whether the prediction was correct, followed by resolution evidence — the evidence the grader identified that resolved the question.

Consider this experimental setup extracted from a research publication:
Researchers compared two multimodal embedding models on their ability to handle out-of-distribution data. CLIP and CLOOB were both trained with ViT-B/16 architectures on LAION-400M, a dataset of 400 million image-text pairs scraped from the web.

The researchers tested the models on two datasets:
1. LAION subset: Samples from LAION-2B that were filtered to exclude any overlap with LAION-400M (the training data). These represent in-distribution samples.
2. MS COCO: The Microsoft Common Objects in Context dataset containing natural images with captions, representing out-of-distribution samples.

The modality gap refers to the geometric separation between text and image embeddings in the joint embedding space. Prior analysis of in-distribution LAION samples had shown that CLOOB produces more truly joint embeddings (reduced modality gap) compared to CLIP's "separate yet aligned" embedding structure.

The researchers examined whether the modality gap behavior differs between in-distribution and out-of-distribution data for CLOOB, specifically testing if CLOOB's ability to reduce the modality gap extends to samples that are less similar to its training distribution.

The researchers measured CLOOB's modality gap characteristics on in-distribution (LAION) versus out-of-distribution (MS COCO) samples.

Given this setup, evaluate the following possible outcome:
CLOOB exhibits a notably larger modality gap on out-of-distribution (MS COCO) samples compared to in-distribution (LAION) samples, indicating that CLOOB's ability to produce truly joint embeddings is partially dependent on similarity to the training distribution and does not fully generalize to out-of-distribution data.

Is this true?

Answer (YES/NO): YES